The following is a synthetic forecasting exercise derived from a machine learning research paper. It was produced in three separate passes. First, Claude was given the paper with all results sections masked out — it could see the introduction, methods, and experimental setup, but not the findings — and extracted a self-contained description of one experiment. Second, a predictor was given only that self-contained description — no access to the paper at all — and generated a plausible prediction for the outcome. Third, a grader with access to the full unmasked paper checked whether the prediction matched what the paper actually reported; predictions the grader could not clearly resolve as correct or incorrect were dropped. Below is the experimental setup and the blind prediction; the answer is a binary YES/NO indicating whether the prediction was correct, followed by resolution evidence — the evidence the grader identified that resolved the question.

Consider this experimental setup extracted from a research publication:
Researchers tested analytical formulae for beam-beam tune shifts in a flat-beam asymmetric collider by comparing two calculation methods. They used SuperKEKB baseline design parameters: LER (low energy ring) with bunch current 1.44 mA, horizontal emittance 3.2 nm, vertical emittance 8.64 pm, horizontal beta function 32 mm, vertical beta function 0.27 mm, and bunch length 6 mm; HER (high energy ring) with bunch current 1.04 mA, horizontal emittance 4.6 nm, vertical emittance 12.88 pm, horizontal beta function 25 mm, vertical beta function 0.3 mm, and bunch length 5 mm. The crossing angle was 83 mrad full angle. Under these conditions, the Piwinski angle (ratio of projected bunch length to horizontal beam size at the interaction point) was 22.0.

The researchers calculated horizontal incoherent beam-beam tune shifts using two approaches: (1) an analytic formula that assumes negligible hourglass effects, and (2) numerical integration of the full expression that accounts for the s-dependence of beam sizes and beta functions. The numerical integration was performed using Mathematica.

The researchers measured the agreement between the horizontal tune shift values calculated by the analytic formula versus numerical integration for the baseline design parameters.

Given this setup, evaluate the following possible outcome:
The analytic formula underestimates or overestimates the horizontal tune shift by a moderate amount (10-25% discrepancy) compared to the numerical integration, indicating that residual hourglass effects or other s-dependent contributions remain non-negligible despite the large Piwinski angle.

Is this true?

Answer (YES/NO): NO